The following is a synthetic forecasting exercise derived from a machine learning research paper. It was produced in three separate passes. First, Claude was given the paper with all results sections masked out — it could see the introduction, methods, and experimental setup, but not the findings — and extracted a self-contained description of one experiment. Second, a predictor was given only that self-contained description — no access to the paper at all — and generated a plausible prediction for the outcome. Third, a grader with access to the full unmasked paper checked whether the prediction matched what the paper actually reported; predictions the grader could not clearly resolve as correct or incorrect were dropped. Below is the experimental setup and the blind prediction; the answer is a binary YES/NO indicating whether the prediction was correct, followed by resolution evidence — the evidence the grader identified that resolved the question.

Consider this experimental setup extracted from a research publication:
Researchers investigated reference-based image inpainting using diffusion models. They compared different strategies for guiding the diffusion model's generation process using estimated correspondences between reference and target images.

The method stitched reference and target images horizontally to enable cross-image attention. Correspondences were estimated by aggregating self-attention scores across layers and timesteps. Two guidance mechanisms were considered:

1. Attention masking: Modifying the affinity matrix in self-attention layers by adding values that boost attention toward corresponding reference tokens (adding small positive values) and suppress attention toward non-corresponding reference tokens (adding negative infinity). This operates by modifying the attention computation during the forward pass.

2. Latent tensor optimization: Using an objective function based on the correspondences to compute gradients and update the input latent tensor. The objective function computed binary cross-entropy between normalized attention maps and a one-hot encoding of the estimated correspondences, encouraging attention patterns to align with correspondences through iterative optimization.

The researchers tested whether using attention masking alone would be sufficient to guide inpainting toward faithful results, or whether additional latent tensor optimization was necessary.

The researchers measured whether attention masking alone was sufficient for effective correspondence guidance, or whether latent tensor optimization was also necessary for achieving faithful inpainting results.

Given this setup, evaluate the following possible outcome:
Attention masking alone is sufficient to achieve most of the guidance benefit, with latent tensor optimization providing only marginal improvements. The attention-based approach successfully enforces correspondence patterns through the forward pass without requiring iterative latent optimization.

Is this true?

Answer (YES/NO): NO